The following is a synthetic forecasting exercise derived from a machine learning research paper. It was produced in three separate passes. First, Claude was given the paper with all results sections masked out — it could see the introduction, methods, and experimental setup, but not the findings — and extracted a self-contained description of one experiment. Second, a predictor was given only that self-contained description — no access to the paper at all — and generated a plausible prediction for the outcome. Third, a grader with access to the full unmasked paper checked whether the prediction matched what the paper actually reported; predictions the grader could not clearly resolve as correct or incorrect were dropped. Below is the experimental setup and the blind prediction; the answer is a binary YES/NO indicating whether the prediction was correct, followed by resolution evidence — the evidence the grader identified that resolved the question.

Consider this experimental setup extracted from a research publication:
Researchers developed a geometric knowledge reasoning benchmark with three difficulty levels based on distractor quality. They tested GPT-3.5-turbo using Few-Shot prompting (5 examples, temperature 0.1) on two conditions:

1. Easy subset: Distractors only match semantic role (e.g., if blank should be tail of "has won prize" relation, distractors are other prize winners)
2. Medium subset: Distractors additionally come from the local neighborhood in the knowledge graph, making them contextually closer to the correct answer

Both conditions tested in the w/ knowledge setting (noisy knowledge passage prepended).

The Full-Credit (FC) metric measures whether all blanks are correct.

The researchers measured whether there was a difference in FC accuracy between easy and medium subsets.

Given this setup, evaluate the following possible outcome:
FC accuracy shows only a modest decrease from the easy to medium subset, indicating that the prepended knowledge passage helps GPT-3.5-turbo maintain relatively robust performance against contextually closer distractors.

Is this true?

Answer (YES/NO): NO